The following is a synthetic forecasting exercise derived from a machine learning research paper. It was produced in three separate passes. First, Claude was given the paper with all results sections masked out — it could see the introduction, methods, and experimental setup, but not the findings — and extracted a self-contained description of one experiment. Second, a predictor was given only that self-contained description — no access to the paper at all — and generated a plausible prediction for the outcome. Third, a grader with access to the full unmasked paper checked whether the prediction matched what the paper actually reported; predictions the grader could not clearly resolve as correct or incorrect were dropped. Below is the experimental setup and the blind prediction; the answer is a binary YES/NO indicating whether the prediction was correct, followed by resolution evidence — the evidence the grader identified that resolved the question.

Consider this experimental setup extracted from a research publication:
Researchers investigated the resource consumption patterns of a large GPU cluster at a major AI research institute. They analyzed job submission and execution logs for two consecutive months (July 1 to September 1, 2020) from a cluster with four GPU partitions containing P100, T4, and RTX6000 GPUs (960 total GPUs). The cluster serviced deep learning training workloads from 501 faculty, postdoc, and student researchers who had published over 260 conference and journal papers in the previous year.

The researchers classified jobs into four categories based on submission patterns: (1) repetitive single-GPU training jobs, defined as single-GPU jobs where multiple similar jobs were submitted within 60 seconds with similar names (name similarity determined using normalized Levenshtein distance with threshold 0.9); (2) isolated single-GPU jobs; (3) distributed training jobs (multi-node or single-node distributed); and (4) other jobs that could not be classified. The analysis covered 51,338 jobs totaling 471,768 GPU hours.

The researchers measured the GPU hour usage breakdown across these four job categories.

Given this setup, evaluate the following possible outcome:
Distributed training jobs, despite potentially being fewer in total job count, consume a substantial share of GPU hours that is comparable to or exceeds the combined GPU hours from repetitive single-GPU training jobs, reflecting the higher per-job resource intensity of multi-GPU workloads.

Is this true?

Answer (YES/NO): NO